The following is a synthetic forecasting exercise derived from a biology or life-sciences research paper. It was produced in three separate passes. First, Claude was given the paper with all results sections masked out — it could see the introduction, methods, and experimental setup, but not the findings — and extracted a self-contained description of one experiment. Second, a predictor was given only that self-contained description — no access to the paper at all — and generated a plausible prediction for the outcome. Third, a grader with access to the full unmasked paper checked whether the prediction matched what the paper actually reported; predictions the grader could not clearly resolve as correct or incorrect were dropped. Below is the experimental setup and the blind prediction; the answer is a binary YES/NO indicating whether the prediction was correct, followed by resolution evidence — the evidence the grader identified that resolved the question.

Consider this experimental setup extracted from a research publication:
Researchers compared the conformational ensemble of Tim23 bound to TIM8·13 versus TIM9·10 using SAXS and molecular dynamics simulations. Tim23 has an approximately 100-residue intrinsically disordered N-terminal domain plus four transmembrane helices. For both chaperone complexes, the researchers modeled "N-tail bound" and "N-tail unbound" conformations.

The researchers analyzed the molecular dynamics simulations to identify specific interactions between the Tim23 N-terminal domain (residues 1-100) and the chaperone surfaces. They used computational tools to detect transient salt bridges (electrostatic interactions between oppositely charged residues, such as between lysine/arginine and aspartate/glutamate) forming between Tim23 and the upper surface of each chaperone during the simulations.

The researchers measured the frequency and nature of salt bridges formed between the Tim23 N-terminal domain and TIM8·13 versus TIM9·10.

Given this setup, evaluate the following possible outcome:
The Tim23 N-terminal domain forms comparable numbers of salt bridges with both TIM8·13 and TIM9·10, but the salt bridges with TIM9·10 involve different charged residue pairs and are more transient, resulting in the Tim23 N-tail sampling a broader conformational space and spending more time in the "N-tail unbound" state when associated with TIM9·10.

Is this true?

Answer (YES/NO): NO